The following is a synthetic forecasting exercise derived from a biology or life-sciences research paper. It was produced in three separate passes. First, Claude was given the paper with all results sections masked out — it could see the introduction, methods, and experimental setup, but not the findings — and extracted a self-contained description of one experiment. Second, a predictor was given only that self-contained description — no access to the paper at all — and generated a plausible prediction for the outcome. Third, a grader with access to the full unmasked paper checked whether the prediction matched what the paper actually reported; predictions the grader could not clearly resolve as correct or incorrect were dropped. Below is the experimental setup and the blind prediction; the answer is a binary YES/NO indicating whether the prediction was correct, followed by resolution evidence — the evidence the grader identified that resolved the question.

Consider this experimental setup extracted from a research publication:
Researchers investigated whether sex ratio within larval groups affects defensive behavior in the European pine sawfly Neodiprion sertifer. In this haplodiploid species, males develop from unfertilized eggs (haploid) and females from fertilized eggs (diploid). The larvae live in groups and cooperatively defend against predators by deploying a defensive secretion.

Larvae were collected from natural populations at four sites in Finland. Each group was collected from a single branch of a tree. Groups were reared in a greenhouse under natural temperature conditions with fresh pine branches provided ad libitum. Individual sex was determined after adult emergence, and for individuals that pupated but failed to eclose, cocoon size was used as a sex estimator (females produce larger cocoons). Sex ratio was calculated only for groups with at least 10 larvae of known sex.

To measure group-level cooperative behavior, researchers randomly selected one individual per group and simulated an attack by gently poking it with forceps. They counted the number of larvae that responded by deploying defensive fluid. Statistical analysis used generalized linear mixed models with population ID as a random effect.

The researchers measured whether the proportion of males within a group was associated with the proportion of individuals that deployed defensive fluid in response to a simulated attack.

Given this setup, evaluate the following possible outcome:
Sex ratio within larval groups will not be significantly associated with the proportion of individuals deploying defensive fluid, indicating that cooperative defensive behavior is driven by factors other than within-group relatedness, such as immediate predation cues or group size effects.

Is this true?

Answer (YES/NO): NO